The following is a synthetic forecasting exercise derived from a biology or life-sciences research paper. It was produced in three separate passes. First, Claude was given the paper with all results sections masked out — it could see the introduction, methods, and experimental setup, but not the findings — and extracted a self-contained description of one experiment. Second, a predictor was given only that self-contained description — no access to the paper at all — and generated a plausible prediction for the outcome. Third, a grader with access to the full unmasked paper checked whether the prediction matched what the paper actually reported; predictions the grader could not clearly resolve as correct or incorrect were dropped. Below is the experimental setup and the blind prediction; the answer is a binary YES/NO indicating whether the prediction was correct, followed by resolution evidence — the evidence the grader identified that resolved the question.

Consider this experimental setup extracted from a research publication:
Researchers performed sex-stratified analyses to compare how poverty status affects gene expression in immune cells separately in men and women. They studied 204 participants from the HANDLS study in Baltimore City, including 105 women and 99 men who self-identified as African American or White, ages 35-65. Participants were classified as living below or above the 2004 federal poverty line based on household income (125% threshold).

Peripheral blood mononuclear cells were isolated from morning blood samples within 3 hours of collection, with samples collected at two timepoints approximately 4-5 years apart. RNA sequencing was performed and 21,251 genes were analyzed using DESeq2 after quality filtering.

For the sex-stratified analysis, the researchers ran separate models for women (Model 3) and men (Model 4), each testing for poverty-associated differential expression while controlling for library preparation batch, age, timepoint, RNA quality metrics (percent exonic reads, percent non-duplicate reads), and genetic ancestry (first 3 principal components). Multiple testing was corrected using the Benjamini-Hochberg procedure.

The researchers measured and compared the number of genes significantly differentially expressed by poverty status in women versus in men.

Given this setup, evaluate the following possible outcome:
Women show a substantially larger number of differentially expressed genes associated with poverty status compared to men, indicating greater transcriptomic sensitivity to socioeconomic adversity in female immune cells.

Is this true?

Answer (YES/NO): YES